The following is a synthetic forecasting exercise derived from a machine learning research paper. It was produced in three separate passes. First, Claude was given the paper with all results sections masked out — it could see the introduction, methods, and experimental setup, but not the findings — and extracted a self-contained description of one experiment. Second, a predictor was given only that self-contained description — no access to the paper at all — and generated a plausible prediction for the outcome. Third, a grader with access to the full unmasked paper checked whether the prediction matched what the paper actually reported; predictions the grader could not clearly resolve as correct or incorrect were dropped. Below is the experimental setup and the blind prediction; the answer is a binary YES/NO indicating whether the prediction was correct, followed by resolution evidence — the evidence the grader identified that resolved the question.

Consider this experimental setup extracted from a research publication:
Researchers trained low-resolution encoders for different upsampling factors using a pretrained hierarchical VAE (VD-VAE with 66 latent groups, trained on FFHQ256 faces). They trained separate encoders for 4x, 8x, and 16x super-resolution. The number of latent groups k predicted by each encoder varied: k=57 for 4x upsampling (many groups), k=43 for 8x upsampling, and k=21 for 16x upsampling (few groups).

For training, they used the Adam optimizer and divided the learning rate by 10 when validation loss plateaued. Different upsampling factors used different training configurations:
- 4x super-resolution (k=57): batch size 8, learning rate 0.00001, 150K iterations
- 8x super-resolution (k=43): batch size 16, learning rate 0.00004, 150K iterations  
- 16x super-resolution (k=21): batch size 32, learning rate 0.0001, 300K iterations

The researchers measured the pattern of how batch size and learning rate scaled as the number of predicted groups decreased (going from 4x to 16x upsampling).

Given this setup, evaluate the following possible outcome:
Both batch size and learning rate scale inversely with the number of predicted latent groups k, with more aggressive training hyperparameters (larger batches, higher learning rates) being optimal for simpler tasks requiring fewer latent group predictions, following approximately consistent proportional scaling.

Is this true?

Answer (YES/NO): NO